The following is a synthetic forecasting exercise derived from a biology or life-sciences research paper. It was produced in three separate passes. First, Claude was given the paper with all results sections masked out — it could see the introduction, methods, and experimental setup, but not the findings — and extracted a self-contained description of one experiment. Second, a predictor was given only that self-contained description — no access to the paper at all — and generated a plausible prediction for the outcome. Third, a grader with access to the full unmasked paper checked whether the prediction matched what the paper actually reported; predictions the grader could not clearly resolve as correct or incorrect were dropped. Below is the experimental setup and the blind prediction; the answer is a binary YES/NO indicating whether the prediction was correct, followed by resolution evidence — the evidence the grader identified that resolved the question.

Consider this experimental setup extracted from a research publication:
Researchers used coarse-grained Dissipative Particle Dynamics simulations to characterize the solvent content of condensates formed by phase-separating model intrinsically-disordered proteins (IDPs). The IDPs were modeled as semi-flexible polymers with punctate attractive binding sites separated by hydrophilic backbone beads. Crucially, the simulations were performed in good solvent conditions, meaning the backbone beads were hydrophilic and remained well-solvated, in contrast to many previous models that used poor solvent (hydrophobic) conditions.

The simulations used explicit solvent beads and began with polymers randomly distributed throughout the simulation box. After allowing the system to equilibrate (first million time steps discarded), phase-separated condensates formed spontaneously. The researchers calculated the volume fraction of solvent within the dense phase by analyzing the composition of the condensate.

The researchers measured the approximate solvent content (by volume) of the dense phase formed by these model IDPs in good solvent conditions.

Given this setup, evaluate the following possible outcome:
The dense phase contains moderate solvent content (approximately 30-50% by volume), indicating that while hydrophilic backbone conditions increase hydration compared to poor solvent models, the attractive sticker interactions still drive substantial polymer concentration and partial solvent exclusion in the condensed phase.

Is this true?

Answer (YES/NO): NO